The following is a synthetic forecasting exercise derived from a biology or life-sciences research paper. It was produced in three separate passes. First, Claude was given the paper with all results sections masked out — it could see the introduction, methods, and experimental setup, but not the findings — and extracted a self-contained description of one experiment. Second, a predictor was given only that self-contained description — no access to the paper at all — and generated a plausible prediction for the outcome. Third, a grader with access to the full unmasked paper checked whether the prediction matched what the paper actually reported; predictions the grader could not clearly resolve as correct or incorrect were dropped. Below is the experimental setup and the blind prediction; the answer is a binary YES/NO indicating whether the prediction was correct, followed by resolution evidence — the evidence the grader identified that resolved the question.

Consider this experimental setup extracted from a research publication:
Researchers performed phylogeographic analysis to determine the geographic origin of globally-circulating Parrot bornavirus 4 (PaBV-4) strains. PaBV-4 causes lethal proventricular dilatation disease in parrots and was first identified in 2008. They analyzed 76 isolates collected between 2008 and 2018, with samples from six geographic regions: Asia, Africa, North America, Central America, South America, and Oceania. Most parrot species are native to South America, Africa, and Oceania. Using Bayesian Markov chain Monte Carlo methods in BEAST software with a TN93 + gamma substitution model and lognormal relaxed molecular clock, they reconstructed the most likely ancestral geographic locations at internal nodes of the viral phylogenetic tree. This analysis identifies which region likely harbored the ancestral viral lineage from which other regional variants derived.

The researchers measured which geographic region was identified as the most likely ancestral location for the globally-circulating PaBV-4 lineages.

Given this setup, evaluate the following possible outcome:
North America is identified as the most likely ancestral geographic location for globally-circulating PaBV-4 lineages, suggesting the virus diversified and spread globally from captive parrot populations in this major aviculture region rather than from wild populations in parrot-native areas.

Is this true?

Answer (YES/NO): NO